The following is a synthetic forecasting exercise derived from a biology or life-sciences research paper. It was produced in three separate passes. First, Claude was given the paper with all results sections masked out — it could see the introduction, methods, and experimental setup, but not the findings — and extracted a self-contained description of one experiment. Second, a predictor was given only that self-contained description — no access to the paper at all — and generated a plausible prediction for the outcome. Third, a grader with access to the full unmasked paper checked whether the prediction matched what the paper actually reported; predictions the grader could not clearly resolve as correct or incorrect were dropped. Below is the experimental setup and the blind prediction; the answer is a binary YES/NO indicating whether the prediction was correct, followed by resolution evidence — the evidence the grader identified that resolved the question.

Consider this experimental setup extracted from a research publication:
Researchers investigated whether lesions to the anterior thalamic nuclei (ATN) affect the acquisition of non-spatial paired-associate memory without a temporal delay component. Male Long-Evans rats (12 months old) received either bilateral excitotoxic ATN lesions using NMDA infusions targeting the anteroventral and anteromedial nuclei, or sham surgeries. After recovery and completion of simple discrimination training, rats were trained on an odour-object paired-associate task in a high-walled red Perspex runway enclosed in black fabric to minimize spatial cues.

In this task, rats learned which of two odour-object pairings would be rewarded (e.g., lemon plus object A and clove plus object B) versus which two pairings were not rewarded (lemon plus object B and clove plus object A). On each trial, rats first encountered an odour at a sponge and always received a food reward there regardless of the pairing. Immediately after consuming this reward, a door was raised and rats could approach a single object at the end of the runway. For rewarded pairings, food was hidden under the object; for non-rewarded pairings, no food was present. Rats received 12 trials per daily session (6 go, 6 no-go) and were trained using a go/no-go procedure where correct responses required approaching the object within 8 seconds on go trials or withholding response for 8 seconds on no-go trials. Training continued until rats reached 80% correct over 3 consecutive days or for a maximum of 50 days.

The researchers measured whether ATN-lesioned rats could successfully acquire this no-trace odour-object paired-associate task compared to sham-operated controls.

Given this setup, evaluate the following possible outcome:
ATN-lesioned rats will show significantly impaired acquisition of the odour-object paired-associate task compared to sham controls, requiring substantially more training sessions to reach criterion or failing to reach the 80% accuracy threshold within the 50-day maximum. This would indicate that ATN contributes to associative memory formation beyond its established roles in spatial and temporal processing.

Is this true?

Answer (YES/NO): YES